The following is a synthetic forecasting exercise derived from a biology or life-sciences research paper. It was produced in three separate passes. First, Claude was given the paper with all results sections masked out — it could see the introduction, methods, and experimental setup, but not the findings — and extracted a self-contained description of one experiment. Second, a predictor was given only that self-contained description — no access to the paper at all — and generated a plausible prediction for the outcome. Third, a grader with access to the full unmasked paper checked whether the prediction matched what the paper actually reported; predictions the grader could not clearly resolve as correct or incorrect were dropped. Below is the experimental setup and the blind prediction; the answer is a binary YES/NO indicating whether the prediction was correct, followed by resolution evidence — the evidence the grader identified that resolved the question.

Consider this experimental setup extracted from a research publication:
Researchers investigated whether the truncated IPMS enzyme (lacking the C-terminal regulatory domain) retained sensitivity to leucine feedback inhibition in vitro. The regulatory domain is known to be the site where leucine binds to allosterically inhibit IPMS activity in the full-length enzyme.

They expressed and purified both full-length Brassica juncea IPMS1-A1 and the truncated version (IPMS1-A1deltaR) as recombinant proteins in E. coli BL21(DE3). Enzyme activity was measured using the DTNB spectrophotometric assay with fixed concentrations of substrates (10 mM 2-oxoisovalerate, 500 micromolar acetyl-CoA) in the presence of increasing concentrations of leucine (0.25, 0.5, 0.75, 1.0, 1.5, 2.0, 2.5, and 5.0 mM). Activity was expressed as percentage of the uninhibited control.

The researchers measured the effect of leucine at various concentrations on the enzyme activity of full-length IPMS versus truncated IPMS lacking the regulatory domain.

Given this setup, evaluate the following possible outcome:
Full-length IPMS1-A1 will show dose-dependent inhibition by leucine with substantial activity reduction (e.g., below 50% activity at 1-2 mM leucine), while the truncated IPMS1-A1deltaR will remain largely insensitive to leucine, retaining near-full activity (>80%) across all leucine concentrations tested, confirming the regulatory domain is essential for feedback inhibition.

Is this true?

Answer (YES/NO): YES